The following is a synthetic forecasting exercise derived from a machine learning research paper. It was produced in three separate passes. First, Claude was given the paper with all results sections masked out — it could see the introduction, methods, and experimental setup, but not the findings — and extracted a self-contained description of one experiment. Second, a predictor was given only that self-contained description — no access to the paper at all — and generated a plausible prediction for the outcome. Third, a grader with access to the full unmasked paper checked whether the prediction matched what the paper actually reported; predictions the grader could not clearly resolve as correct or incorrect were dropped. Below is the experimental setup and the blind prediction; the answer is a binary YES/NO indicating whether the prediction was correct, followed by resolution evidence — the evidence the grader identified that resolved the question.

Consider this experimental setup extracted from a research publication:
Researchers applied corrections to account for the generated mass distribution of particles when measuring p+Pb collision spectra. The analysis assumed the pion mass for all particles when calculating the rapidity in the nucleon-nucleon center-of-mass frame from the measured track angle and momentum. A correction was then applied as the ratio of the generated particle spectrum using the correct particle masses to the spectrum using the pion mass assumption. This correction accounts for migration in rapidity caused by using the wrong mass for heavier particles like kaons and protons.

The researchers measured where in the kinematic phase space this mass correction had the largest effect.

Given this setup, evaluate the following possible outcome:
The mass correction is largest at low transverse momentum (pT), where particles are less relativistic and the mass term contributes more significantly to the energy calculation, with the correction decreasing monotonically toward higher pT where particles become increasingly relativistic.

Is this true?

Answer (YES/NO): YES